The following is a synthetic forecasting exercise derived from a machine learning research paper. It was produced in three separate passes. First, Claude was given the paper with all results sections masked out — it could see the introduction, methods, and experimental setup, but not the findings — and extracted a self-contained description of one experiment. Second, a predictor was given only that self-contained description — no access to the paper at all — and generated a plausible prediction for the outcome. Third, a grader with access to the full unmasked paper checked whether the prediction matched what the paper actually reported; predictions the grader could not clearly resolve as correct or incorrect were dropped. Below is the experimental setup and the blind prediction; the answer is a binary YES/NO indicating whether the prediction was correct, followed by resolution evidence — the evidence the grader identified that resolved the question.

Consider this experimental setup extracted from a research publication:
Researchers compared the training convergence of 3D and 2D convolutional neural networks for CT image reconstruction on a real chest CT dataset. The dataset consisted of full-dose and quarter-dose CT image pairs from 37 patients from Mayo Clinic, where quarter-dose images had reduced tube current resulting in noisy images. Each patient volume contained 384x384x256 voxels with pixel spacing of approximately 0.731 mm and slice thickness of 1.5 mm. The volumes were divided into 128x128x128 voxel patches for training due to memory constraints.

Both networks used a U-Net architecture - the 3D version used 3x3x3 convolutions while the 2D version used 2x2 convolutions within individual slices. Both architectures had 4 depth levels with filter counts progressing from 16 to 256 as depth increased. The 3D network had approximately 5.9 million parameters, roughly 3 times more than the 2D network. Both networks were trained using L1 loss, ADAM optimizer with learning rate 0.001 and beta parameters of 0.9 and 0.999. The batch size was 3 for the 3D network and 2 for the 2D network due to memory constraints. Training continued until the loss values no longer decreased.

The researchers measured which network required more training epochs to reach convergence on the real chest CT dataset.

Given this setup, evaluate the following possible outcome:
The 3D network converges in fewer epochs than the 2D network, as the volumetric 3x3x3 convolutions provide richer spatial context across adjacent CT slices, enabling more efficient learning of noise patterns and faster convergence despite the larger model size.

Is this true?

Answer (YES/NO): YES